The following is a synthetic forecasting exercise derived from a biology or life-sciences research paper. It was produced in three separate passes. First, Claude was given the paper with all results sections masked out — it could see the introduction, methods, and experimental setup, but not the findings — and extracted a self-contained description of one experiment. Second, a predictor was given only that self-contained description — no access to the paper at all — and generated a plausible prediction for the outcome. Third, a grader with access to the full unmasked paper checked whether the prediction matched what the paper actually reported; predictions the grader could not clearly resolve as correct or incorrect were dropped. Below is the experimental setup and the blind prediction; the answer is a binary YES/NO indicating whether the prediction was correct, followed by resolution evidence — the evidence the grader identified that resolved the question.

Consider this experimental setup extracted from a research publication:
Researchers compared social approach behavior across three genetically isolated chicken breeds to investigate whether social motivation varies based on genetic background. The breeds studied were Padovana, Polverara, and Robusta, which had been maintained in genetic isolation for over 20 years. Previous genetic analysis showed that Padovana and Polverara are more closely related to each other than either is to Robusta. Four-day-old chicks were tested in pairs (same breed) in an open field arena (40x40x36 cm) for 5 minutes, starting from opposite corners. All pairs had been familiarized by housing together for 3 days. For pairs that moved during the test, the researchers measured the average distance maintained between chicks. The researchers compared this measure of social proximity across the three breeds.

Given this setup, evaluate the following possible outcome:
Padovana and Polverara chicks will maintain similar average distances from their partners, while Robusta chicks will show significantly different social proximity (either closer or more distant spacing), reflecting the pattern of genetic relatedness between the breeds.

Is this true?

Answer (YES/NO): YES